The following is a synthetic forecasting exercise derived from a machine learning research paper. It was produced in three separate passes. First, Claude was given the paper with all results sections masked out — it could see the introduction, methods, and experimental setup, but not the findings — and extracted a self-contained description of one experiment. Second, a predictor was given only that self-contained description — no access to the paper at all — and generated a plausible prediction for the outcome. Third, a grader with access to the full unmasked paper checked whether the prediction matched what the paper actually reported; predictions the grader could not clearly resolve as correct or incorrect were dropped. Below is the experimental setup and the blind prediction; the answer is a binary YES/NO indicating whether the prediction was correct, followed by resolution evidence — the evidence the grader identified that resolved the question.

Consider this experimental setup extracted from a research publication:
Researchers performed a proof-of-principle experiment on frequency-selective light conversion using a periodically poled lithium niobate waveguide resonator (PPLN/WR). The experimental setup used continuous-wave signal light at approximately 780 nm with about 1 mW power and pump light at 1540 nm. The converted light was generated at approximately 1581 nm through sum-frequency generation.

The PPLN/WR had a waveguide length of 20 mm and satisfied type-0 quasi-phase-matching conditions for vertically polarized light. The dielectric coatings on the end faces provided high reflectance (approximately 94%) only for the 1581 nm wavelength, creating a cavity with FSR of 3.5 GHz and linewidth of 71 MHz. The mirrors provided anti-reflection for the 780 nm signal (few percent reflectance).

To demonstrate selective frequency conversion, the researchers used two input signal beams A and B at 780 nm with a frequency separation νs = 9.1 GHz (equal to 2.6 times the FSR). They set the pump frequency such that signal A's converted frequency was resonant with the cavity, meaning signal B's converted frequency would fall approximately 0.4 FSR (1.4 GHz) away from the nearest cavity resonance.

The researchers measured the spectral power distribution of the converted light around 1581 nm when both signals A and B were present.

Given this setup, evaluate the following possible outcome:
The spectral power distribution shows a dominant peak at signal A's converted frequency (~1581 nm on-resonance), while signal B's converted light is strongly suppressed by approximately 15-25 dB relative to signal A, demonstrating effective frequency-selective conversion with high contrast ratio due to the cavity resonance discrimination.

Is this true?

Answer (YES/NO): YES